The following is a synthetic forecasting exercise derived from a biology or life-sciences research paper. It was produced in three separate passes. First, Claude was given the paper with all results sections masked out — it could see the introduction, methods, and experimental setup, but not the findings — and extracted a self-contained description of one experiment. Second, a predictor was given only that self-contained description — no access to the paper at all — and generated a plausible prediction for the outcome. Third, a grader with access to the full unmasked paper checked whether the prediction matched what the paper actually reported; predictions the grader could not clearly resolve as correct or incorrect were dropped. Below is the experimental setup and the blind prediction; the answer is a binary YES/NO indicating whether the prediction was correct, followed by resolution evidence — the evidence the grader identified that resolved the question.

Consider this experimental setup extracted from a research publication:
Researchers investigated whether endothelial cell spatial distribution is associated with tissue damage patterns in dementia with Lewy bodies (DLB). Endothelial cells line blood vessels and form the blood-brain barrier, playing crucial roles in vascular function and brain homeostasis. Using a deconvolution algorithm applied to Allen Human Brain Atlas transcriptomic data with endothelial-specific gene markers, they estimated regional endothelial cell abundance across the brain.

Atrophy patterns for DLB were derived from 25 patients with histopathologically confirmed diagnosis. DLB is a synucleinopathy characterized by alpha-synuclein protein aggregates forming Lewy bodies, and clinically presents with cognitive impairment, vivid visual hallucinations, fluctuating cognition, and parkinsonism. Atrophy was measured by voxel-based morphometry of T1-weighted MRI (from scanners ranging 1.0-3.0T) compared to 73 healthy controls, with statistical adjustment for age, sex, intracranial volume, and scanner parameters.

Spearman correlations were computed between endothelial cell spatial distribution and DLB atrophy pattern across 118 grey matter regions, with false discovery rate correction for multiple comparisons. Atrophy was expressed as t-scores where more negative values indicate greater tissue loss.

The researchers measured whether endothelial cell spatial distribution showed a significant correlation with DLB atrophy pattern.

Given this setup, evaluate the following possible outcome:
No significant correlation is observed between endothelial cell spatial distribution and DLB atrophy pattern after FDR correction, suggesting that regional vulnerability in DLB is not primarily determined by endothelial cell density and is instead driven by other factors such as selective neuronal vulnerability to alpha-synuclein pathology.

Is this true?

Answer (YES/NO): NO